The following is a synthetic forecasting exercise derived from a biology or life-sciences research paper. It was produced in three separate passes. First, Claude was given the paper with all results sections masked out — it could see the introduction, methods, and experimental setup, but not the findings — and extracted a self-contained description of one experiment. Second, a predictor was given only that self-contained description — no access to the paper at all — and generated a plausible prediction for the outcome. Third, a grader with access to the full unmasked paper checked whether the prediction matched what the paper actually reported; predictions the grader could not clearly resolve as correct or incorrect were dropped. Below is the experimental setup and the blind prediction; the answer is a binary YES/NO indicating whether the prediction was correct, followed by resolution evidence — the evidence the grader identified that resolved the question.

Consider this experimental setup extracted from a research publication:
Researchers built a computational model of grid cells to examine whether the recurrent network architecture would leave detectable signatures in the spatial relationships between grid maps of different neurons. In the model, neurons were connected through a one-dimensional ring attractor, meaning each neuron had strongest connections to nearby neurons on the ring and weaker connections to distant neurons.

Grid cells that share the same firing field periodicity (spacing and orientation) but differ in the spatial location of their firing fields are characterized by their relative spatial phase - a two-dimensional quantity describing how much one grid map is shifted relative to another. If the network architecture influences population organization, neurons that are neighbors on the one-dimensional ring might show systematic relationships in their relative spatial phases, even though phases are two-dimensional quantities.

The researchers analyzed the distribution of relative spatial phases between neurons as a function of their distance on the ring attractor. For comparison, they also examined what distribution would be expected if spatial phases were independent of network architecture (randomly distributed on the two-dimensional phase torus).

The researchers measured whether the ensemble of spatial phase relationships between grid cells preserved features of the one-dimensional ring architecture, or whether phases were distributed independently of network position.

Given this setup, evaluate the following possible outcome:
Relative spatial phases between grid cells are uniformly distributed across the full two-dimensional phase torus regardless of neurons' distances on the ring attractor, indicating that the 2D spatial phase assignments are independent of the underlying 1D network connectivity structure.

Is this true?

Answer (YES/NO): NO